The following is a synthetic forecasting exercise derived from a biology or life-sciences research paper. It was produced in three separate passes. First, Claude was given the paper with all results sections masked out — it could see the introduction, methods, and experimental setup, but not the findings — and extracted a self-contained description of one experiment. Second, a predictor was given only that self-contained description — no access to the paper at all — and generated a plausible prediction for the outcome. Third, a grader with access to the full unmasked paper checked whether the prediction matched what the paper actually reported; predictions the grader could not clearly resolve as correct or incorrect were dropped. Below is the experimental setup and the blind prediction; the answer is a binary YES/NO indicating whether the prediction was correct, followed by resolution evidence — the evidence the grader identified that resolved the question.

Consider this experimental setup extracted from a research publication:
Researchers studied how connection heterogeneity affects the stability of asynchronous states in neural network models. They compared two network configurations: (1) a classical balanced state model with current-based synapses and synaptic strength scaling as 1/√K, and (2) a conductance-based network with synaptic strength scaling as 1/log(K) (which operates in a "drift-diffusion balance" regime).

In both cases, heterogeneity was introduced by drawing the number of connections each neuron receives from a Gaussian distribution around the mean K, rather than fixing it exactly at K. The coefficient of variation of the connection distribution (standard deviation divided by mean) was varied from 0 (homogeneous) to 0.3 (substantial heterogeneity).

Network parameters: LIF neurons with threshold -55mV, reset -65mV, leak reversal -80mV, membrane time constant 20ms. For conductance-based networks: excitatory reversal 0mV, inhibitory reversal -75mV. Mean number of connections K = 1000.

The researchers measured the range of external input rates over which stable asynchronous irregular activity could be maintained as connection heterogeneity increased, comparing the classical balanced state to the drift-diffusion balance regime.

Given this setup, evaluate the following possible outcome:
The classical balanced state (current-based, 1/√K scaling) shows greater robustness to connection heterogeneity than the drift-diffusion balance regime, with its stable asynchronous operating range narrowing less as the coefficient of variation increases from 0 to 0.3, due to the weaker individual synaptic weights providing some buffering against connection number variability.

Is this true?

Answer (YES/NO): NO